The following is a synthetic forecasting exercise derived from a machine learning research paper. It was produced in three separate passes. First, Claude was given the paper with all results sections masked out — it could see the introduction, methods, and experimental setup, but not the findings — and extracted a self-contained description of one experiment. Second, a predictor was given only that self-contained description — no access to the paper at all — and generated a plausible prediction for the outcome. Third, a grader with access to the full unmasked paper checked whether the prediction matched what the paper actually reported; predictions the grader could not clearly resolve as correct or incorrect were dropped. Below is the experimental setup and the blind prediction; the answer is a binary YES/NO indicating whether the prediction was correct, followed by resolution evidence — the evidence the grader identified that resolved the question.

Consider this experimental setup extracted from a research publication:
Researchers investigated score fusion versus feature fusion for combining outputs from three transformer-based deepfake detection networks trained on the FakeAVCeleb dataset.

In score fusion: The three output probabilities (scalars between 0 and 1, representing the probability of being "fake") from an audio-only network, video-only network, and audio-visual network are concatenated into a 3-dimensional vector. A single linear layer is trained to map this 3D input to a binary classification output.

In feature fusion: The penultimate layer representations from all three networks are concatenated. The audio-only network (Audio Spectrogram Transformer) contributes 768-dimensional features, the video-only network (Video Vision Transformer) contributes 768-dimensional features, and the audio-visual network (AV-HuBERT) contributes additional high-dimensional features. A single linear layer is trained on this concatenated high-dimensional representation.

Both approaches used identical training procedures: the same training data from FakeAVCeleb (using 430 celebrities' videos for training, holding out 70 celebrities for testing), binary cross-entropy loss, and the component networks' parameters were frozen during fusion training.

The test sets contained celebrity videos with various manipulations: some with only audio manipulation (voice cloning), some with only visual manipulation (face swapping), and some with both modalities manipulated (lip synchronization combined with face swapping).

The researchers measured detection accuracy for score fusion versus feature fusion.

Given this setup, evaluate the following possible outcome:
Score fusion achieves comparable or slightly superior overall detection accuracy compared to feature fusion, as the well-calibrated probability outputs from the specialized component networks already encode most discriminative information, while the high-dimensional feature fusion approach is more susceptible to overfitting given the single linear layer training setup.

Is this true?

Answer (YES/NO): NO